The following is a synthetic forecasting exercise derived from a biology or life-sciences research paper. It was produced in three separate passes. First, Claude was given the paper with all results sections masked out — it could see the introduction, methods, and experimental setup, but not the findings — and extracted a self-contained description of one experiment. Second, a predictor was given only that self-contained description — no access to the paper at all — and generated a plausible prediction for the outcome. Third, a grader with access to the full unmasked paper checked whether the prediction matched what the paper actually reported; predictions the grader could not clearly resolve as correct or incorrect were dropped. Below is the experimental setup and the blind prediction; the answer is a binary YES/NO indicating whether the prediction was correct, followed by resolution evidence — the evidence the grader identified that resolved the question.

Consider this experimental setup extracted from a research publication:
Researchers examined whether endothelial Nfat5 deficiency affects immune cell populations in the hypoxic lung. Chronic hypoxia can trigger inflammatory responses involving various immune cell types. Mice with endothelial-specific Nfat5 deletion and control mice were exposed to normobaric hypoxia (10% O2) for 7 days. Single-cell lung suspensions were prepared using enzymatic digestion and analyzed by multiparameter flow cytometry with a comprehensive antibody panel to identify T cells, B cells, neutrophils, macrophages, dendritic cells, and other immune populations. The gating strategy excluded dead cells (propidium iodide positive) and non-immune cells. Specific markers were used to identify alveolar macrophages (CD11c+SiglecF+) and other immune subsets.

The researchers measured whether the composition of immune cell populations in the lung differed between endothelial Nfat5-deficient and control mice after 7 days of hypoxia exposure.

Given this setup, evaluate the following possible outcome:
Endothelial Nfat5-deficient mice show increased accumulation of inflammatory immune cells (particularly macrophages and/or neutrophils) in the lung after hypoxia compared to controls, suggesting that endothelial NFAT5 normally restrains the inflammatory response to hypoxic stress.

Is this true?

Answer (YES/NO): NO